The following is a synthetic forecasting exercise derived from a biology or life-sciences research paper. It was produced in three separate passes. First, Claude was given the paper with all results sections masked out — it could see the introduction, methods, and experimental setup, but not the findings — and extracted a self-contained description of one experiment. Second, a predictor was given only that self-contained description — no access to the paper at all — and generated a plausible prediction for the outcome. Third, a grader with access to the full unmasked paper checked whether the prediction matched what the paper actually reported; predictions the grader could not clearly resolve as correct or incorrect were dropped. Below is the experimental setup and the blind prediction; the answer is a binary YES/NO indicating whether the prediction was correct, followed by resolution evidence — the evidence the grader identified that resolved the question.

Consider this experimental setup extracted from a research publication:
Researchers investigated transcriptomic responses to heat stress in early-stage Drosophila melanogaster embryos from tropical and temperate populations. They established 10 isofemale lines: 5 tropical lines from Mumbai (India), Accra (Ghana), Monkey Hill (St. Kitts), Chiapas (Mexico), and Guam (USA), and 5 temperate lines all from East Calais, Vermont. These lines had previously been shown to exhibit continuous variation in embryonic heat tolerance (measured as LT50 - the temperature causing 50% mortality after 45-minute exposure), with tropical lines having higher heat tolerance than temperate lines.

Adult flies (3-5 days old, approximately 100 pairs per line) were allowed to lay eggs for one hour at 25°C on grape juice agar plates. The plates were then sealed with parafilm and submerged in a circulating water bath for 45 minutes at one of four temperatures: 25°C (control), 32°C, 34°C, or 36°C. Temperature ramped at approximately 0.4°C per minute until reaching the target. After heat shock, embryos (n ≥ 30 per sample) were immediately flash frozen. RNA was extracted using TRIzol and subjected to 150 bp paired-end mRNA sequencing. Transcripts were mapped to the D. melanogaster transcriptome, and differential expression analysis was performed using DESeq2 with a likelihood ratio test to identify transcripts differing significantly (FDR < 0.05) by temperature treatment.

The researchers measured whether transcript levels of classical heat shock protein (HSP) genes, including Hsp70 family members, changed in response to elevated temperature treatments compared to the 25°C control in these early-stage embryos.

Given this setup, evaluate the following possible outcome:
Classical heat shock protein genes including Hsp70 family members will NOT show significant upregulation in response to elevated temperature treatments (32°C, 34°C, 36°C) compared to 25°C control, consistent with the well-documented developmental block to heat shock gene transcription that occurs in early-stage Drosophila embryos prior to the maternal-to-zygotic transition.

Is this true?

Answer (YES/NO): NO